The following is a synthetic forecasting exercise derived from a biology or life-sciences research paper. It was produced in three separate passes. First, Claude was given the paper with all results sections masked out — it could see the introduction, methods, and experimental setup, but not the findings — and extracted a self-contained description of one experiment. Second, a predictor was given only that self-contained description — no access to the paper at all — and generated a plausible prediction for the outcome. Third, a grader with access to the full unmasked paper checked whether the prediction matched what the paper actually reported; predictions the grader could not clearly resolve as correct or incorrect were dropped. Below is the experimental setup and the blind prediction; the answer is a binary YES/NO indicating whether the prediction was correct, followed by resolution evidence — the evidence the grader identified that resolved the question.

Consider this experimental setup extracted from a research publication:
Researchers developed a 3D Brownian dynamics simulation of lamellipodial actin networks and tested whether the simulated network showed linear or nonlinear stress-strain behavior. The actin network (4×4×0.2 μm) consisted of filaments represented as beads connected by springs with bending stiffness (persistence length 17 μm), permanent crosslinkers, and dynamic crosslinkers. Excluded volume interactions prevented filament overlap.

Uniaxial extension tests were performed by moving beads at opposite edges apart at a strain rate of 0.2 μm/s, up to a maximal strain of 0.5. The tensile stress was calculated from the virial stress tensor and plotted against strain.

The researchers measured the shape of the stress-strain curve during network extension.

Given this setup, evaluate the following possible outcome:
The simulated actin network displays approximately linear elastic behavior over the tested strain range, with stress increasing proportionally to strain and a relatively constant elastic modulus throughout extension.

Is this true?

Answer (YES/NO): NO